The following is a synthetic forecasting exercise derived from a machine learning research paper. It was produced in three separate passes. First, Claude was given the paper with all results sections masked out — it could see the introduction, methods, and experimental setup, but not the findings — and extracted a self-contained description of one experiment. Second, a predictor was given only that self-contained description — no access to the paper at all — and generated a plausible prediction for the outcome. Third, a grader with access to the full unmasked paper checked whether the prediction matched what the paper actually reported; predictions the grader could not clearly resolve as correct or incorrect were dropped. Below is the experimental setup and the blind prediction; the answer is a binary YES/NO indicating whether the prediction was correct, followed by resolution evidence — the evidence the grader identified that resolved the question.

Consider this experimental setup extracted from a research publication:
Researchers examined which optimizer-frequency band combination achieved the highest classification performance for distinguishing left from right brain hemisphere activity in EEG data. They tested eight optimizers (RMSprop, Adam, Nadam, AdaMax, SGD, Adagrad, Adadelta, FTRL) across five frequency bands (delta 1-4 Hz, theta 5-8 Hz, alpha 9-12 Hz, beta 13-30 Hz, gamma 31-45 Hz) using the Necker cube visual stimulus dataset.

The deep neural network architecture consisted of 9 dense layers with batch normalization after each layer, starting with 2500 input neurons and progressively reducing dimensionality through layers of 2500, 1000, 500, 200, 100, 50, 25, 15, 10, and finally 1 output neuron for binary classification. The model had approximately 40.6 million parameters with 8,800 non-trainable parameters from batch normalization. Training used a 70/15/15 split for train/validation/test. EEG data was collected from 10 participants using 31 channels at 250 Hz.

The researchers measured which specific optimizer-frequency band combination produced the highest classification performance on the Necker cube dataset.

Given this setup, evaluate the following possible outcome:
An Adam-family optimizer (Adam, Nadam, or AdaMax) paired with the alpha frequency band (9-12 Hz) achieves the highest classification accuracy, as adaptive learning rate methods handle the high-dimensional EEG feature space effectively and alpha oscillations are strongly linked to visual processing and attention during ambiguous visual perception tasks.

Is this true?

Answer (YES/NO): NO